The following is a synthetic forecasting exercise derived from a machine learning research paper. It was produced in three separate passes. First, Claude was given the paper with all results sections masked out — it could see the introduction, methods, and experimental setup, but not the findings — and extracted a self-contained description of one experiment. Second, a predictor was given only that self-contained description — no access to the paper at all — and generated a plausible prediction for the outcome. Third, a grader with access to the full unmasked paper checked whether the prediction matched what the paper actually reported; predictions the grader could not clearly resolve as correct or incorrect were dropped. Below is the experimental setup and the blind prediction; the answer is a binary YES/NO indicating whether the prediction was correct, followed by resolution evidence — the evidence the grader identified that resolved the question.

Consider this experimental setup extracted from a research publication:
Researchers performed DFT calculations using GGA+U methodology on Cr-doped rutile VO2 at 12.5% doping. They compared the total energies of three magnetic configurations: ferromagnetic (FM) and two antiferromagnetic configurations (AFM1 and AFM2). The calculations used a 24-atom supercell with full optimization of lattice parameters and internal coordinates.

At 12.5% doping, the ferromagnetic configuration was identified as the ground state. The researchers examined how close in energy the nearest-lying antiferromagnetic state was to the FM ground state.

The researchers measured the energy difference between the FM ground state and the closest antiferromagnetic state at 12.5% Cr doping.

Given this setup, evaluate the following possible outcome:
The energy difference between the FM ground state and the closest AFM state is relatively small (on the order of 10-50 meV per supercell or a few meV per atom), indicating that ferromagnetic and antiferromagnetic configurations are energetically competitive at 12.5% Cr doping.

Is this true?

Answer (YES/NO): NO